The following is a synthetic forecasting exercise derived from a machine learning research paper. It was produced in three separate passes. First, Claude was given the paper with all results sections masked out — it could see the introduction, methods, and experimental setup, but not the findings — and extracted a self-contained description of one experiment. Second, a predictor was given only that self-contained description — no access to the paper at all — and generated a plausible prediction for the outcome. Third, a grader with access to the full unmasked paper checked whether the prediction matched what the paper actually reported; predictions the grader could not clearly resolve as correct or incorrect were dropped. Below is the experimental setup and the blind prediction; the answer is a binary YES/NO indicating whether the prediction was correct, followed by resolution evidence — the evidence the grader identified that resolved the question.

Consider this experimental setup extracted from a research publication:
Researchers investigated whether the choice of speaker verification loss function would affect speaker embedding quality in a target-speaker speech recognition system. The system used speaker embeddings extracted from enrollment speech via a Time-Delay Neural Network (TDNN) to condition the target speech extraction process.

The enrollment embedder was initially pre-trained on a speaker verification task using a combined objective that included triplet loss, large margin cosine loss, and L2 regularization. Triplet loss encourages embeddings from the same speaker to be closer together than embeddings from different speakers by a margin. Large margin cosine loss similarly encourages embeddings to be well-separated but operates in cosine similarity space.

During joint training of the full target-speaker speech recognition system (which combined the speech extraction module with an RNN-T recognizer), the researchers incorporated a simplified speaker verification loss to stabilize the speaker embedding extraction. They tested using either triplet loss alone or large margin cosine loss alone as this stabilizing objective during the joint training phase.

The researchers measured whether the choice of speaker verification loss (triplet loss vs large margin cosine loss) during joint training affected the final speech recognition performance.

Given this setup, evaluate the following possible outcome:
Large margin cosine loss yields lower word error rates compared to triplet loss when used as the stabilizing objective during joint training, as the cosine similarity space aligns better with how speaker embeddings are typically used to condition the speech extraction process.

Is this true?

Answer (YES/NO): NO